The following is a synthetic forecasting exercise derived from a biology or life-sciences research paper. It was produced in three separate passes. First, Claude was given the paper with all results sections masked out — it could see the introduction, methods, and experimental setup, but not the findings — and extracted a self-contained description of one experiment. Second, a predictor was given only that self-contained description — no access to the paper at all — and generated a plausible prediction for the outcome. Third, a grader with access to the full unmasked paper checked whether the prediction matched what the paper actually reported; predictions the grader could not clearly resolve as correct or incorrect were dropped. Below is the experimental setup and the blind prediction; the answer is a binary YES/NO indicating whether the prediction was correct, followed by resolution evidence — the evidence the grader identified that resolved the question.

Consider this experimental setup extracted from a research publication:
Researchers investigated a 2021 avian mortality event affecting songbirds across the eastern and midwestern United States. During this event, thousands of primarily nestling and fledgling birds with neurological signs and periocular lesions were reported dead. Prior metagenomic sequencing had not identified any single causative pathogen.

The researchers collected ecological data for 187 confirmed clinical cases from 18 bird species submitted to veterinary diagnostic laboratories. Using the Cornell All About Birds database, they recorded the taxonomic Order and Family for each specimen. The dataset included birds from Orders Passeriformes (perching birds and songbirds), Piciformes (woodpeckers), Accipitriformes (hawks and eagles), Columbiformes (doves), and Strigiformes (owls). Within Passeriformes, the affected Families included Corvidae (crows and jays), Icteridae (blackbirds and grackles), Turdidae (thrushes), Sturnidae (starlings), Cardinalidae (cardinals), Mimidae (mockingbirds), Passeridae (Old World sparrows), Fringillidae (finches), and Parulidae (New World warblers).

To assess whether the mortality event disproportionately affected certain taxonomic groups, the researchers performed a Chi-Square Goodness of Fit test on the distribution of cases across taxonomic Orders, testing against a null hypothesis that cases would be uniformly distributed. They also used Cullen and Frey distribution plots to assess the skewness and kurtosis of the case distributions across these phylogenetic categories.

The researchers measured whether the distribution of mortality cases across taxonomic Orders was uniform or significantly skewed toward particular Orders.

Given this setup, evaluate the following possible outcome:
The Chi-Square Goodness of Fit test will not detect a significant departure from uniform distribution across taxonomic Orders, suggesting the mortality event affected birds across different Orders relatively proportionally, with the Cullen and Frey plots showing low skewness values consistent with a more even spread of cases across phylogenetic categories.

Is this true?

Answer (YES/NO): NO